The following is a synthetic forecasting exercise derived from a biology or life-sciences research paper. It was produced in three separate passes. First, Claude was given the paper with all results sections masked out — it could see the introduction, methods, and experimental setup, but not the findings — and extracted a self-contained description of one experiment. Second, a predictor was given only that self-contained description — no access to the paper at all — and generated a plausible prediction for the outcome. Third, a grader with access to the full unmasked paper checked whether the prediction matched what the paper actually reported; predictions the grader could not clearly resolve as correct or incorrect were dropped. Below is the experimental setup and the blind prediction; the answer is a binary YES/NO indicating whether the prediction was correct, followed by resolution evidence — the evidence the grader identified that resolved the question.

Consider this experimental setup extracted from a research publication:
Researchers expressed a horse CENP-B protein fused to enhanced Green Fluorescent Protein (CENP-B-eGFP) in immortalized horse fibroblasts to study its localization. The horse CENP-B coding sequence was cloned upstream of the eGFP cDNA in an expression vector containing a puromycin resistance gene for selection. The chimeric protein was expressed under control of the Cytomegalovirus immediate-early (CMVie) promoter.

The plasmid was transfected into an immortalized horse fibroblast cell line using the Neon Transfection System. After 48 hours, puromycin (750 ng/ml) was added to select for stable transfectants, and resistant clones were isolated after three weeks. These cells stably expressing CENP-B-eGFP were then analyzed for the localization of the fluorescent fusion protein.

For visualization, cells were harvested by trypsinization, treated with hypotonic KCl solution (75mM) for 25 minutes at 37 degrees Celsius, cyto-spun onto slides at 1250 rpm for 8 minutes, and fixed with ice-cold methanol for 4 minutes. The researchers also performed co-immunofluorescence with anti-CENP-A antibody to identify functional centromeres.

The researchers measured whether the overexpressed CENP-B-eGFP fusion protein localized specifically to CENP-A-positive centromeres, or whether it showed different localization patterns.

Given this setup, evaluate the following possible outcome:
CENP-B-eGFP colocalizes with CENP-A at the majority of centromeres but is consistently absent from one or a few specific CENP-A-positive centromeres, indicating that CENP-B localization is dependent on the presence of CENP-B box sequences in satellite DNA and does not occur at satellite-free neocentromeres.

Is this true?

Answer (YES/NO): NO